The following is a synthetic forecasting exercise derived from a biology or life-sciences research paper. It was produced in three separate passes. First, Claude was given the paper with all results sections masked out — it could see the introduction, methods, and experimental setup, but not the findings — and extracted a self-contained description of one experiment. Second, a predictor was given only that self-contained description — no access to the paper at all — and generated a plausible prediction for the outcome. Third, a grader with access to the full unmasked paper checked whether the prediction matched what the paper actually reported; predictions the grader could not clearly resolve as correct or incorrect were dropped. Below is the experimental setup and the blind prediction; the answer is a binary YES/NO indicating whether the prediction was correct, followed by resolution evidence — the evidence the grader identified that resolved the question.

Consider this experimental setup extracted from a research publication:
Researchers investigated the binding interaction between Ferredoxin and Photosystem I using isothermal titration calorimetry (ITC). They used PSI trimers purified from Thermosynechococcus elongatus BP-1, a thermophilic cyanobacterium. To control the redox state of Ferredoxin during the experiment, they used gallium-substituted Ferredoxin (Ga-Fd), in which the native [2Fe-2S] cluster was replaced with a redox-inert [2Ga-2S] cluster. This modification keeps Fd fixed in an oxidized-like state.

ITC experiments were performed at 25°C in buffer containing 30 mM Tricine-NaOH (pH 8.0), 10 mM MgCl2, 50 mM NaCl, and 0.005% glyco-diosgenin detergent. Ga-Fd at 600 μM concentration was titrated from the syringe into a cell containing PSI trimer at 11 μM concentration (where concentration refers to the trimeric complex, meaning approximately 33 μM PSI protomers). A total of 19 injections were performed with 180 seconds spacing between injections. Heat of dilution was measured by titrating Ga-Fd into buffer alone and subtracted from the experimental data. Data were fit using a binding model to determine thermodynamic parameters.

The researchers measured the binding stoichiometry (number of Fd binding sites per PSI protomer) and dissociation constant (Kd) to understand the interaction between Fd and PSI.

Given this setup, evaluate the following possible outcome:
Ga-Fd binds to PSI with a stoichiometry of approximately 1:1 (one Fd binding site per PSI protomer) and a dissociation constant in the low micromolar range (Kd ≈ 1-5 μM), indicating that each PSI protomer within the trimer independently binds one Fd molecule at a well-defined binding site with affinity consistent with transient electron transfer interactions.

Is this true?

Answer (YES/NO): NO